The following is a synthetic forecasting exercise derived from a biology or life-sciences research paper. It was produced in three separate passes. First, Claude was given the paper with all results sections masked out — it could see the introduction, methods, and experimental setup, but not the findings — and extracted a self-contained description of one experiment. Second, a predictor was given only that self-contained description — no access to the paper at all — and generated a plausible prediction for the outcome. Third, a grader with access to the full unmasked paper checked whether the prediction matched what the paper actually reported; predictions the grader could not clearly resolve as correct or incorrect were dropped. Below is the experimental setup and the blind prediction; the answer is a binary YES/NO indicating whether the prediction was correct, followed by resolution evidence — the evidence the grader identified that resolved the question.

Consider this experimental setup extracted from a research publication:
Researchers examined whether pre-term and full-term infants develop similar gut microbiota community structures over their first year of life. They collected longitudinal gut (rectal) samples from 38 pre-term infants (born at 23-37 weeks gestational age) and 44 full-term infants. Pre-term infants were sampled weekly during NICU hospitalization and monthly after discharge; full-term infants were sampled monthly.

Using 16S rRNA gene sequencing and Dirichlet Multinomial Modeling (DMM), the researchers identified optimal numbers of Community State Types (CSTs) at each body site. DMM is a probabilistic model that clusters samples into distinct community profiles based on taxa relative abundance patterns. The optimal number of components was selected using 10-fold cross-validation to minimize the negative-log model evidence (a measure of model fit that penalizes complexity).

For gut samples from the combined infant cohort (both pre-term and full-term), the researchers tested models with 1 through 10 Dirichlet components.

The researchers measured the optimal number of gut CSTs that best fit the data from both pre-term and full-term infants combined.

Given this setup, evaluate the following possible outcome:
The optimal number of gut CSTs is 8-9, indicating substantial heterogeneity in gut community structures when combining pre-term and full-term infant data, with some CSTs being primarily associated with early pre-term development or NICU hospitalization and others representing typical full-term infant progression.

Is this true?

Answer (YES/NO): NO